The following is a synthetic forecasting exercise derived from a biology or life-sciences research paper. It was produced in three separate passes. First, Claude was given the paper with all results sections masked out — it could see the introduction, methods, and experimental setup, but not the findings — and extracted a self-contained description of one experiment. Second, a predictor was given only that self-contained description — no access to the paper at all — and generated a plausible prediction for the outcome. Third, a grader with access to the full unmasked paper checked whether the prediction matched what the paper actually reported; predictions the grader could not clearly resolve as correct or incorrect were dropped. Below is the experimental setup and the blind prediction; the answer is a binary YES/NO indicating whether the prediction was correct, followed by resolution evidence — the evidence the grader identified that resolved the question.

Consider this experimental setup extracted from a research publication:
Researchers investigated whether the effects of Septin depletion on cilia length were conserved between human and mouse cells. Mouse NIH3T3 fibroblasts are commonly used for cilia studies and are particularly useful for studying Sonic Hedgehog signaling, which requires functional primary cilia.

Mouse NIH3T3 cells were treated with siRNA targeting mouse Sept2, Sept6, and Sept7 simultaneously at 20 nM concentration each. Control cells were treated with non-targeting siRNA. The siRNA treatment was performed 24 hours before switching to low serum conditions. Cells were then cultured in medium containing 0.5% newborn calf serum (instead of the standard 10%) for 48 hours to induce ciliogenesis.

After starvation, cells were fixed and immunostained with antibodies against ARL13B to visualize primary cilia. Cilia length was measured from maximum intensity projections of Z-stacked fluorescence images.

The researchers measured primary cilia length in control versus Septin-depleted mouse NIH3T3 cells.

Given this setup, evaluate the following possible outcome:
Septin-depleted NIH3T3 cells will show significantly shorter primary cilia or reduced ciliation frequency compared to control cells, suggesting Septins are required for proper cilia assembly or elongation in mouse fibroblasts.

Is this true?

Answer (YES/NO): NO